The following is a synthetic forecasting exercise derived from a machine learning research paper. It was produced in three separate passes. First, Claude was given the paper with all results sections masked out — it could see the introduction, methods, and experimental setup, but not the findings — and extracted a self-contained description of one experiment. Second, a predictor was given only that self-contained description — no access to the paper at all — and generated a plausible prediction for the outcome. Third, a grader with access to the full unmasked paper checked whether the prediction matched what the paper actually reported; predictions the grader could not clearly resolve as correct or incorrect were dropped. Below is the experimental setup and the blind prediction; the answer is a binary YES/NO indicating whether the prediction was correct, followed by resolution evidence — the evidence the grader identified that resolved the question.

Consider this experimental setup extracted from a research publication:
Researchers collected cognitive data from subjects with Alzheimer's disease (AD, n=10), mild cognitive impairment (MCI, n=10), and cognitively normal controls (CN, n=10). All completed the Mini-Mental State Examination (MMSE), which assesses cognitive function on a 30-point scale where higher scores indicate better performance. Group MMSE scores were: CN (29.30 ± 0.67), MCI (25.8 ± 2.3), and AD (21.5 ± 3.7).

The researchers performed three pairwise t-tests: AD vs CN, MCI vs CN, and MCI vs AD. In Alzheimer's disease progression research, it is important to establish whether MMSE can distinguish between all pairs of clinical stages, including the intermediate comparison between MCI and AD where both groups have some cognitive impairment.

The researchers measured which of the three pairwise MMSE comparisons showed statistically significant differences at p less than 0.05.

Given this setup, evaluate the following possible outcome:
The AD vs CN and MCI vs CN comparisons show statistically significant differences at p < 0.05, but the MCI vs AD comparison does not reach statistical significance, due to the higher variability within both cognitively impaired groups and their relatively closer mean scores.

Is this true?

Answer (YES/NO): NO